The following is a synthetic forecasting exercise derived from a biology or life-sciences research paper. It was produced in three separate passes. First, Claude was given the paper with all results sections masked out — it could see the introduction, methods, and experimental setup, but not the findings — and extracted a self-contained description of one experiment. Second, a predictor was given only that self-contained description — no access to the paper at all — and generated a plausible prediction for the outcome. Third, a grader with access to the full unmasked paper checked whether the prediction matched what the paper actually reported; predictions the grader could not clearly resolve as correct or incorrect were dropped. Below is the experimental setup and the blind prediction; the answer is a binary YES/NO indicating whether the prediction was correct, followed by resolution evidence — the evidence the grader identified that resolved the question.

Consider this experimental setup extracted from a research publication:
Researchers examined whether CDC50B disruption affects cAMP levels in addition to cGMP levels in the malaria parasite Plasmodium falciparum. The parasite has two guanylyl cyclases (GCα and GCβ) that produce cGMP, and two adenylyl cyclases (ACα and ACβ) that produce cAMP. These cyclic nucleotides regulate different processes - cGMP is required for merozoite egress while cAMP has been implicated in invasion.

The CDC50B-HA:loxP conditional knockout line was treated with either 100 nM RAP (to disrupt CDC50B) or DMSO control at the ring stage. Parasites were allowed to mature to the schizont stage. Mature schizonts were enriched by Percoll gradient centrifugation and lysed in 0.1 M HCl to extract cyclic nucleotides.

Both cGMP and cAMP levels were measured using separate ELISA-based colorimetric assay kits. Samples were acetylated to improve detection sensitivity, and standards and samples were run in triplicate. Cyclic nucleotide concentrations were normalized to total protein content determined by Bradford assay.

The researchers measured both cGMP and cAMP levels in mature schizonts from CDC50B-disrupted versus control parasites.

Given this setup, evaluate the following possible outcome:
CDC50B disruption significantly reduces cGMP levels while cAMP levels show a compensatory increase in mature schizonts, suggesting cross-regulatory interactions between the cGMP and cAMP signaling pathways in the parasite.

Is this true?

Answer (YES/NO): NO